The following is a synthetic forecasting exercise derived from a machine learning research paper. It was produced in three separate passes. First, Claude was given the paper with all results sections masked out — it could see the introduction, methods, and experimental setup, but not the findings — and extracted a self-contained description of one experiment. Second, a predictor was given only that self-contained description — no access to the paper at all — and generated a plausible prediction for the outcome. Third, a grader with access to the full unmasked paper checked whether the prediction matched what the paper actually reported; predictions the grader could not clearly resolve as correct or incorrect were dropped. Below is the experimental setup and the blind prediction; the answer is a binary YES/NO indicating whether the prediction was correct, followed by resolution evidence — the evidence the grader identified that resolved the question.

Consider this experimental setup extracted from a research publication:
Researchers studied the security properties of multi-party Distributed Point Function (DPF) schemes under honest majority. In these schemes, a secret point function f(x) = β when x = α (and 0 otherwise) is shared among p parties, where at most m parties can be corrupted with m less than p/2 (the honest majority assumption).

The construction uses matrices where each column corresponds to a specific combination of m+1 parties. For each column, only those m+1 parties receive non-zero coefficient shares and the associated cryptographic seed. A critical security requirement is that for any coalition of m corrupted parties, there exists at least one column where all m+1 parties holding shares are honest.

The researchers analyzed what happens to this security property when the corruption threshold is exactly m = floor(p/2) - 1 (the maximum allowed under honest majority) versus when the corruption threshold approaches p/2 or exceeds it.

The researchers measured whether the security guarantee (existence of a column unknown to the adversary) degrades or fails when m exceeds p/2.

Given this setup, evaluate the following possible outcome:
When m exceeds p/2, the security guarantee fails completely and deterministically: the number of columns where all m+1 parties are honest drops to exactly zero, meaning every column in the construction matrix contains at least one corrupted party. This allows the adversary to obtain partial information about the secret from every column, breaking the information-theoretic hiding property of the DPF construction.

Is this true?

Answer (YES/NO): NO